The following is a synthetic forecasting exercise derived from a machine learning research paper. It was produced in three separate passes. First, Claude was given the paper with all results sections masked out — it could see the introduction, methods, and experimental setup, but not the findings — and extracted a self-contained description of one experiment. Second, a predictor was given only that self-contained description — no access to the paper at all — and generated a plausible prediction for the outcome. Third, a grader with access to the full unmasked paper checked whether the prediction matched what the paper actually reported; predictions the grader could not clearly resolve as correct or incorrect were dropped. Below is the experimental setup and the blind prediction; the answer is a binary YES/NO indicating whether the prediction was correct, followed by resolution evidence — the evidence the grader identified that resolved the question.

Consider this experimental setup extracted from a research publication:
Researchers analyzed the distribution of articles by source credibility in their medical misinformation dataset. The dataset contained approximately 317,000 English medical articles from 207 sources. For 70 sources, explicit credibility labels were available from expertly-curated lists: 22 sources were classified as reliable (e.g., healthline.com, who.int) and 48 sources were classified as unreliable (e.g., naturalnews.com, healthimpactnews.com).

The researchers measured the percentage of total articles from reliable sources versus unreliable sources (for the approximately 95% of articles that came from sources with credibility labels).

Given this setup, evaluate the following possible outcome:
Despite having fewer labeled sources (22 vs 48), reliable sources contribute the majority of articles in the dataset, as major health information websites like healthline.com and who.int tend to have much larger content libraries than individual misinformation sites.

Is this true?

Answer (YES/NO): NO